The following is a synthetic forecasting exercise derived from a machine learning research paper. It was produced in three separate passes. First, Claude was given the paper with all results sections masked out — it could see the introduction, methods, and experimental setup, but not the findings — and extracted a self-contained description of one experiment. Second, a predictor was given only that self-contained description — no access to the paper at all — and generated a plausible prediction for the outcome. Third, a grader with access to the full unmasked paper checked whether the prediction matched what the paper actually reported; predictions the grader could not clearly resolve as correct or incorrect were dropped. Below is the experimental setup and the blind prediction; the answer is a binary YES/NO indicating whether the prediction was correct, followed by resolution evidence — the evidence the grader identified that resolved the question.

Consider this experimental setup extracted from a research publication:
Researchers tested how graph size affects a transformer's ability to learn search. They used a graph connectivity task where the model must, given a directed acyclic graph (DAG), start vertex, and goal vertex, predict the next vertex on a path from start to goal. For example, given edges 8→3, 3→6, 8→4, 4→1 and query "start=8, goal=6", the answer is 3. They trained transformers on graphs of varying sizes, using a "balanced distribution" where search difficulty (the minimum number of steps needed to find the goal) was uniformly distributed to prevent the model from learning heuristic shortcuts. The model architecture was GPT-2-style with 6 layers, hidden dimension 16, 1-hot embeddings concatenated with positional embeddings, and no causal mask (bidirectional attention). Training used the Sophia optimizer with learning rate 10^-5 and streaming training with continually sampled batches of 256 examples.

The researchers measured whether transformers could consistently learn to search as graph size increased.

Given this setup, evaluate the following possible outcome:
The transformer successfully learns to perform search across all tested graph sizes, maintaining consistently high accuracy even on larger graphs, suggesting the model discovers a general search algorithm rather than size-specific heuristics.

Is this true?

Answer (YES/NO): NO